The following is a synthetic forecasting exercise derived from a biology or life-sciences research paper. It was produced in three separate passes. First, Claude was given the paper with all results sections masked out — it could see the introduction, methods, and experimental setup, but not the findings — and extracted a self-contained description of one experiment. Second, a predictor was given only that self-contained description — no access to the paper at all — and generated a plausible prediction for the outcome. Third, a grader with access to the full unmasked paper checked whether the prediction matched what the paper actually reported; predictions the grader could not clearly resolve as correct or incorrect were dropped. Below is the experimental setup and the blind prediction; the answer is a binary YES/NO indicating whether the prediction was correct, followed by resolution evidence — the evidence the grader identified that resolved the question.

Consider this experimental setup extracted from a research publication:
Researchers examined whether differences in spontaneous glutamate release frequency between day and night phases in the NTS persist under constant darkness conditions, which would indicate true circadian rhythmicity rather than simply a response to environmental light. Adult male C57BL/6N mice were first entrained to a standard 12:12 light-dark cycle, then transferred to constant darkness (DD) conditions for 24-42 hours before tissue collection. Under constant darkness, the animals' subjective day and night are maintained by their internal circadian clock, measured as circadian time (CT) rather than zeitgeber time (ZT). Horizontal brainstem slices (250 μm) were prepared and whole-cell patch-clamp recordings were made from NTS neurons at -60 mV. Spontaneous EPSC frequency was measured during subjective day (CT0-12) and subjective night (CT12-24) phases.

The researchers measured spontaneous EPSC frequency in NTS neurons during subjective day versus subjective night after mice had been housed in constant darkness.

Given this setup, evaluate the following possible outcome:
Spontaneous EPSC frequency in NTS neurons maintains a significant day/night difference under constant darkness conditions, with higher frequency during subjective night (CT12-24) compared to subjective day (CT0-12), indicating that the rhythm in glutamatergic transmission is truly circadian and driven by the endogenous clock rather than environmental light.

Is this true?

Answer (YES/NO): NO